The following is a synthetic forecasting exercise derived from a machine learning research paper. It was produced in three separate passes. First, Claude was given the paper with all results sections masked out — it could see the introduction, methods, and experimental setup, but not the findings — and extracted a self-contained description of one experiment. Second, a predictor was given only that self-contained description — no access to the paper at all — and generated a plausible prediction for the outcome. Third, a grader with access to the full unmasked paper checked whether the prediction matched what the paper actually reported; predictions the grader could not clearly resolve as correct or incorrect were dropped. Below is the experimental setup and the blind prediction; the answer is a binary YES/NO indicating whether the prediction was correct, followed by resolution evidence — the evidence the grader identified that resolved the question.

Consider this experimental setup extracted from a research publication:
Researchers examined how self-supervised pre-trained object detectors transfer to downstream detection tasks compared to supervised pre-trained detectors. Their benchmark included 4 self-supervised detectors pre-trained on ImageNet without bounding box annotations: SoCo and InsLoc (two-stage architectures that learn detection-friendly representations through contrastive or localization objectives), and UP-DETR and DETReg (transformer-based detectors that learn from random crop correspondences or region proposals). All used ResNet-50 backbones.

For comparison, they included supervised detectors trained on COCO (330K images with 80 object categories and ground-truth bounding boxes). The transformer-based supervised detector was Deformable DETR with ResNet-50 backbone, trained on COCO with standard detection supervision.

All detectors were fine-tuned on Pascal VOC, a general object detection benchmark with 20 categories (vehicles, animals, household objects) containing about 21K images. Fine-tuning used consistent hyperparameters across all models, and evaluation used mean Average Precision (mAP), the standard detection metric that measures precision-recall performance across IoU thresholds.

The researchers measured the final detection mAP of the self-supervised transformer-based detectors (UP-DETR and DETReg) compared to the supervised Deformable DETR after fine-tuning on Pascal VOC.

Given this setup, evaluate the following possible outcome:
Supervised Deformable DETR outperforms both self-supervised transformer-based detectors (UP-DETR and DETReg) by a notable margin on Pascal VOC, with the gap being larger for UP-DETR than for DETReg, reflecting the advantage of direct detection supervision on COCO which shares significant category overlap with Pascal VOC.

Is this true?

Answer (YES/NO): YES